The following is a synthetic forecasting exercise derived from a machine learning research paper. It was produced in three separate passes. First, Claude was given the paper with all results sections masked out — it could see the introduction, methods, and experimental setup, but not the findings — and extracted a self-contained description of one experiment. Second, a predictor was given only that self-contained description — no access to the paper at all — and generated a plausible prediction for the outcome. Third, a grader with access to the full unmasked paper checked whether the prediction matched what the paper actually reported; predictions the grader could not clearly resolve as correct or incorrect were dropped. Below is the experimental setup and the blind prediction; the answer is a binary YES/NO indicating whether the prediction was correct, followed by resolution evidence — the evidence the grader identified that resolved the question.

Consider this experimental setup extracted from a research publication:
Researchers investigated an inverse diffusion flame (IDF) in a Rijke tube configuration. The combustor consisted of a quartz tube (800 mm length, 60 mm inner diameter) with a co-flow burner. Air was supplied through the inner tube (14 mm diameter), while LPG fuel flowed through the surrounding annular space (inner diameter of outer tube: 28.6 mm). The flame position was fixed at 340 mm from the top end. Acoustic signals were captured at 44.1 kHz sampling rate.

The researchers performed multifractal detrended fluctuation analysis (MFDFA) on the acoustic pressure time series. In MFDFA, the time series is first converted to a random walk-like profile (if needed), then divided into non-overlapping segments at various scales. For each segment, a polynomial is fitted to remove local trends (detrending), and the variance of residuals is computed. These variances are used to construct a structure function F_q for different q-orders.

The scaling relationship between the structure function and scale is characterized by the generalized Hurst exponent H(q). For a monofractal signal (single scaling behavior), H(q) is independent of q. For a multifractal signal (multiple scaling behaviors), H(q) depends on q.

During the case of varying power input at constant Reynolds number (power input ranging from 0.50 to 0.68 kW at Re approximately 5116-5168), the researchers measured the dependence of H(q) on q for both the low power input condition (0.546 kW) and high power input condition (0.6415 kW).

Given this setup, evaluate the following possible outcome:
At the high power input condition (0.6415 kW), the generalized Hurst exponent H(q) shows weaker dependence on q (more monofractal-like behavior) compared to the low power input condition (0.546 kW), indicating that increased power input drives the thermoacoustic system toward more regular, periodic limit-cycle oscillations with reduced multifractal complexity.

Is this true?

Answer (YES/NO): YES